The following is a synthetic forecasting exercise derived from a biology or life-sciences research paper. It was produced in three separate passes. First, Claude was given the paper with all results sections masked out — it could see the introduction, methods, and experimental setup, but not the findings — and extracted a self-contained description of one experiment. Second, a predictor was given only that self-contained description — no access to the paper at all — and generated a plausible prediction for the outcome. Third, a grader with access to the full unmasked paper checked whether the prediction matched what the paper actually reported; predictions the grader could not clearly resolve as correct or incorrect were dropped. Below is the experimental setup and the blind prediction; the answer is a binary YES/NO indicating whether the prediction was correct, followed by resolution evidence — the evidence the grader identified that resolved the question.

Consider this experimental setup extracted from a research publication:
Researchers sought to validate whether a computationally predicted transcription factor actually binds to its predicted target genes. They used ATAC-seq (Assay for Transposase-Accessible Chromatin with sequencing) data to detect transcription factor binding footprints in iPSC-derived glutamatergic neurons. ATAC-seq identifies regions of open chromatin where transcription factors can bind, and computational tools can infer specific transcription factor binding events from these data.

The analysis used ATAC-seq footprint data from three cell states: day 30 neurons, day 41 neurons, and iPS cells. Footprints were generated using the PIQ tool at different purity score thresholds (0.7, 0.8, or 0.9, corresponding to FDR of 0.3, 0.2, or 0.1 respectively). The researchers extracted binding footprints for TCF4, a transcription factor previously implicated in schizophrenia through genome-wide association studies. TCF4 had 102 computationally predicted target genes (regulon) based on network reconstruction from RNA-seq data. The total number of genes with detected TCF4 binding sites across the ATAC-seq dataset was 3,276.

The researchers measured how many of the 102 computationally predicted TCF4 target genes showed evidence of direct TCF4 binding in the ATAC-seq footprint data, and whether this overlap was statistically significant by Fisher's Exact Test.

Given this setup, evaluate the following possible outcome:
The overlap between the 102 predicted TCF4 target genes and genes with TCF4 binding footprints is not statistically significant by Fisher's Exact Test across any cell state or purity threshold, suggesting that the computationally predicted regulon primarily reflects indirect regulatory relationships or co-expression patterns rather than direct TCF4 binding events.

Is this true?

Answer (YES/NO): NO